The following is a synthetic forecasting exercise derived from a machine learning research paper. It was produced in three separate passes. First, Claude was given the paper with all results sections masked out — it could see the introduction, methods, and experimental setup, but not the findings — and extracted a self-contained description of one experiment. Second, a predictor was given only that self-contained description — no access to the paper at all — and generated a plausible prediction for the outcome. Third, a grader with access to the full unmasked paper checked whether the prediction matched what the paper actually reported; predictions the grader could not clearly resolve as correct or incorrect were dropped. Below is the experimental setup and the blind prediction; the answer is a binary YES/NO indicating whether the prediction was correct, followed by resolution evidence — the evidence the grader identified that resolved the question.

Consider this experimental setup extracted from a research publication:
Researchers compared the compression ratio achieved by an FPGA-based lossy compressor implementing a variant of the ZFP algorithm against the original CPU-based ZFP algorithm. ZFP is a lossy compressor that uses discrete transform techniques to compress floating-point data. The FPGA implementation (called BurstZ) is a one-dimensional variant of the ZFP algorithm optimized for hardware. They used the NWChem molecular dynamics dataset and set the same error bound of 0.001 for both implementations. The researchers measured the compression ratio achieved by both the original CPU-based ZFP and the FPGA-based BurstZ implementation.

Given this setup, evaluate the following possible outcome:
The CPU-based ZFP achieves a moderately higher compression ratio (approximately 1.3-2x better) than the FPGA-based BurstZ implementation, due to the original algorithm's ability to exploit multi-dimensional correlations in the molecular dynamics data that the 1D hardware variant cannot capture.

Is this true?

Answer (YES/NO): NO